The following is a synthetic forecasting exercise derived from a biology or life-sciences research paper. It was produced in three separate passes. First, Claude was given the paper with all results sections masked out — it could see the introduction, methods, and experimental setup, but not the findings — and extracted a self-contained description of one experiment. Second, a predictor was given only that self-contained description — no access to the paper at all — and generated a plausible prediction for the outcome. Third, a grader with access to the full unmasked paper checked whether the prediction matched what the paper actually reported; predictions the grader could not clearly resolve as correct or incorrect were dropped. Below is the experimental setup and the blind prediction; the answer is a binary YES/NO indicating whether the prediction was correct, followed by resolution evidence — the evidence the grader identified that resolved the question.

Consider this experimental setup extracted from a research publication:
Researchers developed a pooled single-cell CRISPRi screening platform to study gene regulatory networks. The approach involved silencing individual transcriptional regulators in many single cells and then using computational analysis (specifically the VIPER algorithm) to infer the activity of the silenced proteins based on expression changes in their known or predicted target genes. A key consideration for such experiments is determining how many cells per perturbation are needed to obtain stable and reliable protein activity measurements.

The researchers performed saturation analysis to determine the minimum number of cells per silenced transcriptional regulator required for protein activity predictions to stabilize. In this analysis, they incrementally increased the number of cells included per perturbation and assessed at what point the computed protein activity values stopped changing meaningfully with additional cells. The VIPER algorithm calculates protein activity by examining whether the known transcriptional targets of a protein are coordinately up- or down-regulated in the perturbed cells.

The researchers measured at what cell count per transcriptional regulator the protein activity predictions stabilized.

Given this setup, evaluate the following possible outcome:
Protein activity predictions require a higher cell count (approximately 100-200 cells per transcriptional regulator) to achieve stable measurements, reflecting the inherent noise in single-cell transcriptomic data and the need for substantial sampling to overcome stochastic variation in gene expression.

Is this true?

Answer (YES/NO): NO